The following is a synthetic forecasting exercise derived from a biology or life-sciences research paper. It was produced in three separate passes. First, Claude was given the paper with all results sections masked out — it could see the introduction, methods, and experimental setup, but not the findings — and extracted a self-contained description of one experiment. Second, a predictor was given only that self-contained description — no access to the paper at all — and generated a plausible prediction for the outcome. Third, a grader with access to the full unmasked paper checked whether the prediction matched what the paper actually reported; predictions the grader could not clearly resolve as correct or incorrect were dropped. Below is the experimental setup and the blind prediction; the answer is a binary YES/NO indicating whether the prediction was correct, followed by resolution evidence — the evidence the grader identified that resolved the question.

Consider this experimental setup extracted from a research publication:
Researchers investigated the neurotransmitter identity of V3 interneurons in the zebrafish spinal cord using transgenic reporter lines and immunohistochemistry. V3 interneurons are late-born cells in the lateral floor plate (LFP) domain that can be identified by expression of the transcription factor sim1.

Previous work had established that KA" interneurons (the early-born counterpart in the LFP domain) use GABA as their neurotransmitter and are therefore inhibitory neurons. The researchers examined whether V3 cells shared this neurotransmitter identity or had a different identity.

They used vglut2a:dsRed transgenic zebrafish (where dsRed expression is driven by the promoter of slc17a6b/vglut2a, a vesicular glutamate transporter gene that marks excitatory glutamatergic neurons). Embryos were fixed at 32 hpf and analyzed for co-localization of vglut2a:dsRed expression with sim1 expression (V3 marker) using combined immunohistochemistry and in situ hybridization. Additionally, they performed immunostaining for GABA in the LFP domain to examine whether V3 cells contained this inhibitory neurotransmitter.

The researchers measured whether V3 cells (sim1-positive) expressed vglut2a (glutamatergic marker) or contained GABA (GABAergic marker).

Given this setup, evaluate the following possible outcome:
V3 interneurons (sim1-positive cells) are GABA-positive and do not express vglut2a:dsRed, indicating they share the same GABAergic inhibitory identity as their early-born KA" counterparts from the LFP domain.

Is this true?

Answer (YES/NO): NO